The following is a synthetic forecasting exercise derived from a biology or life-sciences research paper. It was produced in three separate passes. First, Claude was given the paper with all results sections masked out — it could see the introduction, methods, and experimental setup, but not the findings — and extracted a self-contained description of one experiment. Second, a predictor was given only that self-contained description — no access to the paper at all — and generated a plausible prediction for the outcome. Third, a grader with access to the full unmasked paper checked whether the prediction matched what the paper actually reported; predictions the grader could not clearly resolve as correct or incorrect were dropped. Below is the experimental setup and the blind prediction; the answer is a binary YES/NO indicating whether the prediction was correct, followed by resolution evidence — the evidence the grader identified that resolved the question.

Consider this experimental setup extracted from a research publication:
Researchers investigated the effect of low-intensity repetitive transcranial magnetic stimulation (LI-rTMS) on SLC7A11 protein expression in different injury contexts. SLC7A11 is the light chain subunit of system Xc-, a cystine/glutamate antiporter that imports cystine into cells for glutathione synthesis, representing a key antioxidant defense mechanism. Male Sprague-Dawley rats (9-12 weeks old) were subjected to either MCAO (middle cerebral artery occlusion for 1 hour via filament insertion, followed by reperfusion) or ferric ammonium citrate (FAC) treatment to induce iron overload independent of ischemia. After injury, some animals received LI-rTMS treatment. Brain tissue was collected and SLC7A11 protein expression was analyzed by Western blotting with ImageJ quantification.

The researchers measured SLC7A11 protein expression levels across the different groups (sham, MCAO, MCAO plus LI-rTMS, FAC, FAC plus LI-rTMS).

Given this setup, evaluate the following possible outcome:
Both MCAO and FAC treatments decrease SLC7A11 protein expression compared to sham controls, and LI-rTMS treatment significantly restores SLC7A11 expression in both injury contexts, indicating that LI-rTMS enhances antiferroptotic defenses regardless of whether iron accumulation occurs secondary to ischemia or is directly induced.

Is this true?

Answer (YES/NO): NO